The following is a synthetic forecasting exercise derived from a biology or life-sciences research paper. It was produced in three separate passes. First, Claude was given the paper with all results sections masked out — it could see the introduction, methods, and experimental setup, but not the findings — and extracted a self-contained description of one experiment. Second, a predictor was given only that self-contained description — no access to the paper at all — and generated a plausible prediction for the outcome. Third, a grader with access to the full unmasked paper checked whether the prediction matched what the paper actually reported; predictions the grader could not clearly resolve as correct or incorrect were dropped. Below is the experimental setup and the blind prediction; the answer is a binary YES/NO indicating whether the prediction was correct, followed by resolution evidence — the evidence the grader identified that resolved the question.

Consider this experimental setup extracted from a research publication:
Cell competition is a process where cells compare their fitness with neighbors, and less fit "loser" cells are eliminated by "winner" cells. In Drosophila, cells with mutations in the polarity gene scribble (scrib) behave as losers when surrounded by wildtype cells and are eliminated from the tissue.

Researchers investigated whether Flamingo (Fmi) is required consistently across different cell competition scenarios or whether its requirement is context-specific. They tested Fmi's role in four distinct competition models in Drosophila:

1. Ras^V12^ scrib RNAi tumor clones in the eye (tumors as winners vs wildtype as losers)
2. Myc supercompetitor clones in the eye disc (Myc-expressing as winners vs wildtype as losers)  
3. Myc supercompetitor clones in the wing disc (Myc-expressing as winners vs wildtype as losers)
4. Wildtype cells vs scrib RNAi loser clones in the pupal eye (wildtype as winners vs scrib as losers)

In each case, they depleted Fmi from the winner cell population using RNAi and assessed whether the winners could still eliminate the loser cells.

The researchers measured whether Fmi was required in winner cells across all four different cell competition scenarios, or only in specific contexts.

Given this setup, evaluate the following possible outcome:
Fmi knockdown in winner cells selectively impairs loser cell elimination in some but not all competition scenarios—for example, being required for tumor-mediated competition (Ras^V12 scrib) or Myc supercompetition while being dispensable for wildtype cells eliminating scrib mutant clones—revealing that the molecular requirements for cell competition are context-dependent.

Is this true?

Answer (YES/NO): NO